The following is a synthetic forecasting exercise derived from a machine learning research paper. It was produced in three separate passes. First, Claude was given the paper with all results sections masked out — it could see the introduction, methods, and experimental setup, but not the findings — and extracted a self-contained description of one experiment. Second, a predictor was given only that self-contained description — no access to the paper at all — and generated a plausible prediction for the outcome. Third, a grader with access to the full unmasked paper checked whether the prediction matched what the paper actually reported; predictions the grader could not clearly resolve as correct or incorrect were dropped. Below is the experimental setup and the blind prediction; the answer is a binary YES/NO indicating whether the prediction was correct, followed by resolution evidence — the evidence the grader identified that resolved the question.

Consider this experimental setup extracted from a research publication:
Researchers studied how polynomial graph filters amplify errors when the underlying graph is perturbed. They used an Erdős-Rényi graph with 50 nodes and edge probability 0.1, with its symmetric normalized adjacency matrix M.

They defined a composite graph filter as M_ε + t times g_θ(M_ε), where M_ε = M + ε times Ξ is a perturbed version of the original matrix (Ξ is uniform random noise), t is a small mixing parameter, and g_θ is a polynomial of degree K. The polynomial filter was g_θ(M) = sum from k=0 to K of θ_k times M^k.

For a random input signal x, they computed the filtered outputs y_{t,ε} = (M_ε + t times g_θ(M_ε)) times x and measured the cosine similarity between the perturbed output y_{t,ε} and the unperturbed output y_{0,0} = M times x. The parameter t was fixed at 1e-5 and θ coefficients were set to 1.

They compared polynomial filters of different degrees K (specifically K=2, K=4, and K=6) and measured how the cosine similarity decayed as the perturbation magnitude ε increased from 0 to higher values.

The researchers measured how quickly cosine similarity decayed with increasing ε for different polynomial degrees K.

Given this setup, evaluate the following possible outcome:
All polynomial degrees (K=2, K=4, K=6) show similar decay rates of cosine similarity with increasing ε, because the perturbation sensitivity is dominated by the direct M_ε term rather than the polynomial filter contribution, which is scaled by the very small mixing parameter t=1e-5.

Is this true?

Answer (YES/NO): NO